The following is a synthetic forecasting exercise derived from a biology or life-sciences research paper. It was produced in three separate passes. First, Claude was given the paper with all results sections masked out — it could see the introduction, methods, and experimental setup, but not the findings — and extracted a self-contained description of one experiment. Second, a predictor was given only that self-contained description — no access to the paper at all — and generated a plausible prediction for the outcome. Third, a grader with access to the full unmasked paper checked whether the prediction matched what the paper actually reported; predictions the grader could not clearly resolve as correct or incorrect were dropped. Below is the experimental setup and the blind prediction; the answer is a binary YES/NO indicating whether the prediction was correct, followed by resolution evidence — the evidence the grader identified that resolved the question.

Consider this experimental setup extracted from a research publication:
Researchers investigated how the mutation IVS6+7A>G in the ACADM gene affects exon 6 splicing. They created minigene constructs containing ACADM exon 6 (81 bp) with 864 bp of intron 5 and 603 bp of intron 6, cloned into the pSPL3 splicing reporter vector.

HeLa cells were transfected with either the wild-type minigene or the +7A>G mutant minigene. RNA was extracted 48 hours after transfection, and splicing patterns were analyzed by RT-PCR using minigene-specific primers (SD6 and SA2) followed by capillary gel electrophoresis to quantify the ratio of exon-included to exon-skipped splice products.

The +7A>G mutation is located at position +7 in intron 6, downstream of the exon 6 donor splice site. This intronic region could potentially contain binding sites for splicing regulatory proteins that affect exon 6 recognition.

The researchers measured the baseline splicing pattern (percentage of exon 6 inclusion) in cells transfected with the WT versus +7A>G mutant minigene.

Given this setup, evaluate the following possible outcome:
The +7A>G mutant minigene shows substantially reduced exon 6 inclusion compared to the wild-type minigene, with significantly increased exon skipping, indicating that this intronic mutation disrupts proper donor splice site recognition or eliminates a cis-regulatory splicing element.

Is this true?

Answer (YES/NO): YES